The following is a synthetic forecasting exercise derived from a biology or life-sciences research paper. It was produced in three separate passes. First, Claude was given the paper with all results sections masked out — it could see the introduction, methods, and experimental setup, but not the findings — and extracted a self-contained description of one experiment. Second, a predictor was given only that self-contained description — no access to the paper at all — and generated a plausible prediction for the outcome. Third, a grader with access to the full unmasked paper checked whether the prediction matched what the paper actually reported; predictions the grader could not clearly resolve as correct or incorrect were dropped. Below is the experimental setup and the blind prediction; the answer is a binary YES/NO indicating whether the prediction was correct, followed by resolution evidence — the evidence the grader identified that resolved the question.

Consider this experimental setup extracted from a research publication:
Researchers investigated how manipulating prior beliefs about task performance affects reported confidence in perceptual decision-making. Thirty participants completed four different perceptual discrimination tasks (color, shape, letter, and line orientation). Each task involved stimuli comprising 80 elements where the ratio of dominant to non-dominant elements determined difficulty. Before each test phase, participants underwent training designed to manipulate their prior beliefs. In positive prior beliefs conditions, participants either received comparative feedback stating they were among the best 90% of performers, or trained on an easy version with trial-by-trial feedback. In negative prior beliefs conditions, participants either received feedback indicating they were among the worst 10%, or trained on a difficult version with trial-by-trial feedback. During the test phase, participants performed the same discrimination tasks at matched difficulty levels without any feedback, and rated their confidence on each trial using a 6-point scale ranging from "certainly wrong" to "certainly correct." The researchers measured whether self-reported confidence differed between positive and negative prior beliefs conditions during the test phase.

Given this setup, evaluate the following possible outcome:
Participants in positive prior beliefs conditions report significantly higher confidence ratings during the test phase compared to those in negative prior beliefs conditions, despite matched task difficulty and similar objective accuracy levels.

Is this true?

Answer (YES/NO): YES